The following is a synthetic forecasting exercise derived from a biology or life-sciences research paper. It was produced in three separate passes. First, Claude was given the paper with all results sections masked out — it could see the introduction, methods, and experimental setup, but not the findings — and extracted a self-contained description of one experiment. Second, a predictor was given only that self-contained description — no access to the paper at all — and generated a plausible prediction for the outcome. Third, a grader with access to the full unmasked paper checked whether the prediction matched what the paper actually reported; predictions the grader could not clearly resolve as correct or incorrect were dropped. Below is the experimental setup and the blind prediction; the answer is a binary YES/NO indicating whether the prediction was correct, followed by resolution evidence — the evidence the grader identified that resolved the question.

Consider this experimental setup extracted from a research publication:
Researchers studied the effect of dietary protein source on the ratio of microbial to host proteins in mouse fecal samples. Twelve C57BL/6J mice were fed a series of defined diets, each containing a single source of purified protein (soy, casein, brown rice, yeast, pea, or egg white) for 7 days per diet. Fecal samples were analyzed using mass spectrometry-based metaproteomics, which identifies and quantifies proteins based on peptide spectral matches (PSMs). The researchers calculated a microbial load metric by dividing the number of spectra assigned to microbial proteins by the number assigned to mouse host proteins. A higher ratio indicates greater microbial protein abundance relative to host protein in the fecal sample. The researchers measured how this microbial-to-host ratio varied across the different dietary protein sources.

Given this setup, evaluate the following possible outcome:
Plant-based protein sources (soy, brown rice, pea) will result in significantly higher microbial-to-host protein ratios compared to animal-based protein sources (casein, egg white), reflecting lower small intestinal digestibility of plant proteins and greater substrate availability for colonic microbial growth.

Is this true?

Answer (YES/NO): NO